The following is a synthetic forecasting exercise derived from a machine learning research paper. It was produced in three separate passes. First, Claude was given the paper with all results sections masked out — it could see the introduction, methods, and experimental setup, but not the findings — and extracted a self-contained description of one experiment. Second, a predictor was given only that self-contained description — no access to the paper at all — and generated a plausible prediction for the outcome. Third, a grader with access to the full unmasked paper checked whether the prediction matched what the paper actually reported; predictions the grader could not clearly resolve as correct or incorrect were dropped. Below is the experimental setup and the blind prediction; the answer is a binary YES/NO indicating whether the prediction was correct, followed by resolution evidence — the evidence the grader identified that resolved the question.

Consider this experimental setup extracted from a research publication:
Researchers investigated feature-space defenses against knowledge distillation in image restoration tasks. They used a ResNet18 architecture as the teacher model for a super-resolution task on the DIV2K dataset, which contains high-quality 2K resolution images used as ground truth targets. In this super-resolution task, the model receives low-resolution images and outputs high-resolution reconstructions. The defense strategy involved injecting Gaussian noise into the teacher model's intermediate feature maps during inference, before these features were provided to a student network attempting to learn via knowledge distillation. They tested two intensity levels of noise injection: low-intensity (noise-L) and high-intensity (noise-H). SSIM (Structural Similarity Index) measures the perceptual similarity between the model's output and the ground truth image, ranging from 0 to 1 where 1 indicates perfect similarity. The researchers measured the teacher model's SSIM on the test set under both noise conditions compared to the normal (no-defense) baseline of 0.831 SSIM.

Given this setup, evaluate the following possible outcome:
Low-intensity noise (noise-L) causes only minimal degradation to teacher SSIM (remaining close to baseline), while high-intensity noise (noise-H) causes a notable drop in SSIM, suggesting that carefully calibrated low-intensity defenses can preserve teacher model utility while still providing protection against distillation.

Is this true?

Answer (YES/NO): NO